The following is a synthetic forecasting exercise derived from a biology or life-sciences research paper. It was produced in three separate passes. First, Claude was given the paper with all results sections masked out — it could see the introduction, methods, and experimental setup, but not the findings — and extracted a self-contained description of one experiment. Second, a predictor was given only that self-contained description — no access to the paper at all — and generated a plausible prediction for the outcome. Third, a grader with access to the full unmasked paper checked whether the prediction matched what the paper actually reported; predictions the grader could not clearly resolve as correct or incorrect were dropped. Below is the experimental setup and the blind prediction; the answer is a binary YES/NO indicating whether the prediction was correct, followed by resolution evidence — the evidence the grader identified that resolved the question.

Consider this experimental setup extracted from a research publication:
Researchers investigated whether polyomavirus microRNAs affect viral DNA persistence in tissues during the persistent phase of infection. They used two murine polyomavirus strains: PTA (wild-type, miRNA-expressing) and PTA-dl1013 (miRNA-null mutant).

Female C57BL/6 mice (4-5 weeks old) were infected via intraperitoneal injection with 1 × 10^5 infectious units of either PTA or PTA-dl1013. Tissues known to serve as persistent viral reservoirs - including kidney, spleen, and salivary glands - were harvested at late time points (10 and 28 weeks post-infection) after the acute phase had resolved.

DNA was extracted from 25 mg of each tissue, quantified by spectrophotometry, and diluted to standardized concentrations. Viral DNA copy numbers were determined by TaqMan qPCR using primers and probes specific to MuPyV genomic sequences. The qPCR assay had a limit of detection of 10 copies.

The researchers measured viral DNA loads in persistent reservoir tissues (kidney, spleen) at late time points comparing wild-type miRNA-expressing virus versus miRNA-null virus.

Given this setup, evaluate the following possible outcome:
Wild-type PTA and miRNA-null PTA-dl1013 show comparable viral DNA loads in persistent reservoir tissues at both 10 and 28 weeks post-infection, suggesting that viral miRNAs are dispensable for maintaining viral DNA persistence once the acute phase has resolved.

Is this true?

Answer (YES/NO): NO